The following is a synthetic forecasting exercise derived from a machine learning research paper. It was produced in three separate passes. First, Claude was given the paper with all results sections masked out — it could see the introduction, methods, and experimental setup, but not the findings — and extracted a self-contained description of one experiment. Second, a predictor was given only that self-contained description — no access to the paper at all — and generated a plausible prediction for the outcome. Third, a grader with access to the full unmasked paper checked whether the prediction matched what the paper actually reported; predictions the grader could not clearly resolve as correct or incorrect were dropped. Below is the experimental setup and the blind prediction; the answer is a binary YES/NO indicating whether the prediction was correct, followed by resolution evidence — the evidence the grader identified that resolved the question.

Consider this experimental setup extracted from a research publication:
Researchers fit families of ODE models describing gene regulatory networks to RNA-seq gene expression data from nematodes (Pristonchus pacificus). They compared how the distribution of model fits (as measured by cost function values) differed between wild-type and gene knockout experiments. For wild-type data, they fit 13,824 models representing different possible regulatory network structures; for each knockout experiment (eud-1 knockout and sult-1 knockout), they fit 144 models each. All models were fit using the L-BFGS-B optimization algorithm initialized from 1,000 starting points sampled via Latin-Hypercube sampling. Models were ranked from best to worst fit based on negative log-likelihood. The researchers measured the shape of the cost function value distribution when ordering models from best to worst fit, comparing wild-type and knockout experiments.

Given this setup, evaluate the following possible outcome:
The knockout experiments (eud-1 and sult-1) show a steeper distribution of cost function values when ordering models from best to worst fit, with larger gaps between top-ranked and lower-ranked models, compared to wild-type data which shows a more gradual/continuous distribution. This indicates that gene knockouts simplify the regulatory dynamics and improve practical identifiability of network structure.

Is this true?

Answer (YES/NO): YES